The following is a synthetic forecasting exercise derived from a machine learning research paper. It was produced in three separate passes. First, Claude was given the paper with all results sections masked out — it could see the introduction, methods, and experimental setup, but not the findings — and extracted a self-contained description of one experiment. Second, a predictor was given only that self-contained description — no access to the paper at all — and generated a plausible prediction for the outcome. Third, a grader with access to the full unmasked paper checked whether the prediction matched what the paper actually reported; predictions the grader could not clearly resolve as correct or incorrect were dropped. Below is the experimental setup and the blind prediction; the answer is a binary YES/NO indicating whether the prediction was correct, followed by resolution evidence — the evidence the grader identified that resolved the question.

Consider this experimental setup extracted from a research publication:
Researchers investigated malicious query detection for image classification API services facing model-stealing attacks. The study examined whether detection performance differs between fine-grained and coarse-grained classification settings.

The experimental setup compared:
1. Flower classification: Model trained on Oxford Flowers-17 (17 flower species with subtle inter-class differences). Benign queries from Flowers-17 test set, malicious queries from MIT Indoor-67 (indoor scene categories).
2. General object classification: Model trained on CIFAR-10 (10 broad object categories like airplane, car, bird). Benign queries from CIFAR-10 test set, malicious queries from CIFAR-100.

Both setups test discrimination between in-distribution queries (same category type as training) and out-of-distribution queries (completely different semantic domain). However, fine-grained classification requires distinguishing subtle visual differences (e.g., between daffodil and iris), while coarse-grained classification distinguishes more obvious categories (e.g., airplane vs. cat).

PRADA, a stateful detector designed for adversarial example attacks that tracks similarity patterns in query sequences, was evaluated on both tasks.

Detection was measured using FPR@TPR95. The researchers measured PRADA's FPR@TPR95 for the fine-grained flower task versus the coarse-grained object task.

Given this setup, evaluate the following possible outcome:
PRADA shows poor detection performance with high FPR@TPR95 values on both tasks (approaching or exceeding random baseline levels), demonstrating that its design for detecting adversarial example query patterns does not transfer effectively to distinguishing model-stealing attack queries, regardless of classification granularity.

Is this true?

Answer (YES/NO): NO